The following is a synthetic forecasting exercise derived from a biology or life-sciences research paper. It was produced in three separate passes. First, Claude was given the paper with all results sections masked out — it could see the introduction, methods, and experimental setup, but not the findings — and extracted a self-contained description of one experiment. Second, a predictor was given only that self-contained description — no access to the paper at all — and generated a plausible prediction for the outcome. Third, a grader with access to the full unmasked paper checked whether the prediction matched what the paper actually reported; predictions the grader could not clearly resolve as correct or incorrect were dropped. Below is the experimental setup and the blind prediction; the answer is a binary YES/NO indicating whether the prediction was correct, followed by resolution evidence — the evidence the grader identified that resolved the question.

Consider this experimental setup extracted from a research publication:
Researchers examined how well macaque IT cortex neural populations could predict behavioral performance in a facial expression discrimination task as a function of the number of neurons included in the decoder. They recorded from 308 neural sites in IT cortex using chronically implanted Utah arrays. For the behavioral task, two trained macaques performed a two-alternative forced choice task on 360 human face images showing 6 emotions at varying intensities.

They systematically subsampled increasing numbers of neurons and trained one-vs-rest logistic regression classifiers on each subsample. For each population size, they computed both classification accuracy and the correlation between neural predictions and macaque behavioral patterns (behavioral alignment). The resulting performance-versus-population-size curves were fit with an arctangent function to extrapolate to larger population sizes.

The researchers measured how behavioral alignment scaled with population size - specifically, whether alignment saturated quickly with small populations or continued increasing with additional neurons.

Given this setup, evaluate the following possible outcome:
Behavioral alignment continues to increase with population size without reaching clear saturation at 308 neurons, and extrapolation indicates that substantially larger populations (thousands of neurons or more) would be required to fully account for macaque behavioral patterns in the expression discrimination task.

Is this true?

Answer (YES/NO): YES